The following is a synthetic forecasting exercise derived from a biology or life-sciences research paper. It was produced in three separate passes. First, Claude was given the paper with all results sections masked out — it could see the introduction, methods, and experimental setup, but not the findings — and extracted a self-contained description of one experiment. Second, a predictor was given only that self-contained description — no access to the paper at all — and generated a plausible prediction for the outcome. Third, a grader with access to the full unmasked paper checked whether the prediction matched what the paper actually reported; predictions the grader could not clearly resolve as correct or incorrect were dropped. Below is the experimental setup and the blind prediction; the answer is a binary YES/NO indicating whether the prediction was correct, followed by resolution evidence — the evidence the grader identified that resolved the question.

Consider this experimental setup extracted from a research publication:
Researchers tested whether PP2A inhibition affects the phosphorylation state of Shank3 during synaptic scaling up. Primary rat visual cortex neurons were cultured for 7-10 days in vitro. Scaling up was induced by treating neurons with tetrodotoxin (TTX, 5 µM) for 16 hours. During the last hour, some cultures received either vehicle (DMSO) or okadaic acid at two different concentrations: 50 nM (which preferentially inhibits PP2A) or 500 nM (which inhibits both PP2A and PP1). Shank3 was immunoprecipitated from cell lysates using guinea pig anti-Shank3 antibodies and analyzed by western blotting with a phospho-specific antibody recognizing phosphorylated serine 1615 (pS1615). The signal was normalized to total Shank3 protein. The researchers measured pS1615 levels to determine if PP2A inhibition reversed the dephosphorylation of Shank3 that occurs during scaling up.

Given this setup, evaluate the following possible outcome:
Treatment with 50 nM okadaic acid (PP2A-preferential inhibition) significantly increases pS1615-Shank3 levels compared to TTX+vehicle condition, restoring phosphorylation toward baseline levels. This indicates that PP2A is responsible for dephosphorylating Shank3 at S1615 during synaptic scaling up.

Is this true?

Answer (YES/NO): NO